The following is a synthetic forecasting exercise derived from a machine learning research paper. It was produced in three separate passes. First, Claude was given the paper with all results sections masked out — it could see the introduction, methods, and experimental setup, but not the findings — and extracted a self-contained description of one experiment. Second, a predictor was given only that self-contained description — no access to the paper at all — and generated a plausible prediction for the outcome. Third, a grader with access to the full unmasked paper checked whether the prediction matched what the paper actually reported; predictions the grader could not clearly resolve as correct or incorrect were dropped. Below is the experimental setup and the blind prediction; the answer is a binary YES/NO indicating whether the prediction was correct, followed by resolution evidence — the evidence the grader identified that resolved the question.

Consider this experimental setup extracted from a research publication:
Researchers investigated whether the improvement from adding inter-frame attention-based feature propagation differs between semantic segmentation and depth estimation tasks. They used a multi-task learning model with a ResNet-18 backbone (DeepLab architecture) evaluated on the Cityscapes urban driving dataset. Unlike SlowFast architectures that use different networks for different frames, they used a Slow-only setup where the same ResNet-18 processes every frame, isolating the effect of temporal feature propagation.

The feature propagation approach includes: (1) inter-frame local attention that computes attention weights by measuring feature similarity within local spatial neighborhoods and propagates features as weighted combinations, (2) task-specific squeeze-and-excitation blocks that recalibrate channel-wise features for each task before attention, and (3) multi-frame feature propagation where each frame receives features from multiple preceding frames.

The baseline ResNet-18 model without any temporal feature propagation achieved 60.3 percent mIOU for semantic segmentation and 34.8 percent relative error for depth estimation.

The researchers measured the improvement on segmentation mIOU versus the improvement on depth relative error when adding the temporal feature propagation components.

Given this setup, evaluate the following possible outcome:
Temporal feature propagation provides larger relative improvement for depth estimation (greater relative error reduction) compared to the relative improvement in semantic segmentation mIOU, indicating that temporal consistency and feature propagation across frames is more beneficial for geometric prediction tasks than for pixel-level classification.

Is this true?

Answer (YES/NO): YES